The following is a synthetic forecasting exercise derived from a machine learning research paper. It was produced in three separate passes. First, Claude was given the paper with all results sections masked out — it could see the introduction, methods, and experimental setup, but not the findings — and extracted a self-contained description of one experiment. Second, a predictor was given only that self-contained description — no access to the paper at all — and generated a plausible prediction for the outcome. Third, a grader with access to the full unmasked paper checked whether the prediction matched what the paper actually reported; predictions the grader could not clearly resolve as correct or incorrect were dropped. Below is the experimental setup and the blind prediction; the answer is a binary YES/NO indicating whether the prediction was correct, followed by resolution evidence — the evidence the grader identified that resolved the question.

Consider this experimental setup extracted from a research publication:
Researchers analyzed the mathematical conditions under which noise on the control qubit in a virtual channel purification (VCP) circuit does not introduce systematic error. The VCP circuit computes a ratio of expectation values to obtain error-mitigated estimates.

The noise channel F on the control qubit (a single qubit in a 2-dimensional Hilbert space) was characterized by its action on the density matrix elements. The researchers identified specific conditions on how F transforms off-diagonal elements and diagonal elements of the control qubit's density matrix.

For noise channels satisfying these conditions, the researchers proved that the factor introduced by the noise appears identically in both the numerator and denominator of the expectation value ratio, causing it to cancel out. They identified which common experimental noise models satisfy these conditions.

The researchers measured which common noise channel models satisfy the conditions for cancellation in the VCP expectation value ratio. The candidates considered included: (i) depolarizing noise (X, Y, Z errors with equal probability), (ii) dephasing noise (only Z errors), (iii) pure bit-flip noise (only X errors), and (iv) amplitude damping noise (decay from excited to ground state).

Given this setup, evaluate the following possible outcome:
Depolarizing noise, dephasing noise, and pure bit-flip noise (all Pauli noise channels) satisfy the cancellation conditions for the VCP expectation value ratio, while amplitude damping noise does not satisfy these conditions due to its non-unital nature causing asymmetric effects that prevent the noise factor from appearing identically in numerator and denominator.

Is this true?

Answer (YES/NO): NO